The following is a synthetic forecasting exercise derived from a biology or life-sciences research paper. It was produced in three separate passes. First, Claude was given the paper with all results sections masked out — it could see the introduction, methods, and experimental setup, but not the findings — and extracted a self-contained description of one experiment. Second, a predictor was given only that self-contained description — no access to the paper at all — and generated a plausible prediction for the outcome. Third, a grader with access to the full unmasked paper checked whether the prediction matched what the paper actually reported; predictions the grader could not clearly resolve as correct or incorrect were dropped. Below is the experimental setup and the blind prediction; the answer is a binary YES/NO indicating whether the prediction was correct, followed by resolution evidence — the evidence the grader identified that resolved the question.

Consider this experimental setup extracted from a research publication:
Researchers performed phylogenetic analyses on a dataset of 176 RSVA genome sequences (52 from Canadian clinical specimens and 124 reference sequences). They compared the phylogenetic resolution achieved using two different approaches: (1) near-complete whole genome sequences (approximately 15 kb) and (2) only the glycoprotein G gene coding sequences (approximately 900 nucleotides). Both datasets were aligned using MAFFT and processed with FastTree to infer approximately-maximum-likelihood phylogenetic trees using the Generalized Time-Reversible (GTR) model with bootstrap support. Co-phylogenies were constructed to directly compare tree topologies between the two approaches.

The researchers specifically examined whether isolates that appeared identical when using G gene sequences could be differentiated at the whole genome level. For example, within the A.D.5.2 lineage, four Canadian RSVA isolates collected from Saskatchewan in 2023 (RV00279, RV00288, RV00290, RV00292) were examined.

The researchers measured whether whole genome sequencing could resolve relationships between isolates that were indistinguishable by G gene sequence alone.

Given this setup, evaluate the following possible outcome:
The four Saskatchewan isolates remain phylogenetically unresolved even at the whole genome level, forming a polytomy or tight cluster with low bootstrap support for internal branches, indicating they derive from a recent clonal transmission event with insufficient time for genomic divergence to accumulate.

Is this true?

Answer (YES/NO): NO